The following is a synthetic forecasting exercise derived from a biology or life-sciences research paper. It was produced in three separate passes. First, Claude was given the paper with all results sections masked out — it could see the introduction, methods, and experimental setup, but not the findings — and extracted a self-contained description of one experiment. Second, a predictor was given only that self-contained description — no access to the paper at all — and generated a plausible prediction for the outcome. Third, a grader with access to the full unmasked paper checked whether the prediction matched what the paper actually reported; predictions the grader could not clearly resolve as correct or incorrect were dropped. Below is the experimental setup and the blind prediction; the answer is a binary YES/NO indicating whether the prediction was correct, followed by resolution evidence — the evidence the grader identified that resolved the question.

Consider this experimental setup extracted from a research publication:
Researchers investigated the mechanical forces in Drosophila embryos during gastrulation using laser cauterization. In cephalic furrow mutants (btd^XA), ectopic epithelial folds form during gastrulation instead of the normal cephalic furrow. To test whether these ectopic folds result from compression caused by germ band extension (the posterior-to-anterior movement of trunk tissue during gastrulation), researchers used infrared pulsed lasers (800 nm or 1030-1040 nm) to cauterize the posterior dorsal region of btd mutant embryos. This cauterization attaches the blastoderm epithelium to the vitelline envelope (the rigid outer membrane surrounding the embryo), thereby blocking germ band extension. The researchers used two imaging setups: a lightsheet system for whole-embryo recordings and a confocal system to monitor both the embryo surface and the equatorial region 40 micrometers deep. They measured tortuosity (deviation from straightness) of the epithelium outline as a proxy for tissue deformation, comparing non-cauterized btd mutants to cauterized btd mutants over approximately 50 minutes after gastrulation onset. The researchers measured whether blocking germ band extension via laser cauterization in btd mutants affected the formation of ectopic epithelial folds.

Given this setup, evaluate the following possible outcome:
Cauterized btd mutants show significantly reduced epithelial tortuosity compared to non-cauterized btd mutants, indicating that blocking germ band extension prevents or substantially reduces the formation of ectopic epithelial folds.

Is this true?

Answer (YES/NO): YES